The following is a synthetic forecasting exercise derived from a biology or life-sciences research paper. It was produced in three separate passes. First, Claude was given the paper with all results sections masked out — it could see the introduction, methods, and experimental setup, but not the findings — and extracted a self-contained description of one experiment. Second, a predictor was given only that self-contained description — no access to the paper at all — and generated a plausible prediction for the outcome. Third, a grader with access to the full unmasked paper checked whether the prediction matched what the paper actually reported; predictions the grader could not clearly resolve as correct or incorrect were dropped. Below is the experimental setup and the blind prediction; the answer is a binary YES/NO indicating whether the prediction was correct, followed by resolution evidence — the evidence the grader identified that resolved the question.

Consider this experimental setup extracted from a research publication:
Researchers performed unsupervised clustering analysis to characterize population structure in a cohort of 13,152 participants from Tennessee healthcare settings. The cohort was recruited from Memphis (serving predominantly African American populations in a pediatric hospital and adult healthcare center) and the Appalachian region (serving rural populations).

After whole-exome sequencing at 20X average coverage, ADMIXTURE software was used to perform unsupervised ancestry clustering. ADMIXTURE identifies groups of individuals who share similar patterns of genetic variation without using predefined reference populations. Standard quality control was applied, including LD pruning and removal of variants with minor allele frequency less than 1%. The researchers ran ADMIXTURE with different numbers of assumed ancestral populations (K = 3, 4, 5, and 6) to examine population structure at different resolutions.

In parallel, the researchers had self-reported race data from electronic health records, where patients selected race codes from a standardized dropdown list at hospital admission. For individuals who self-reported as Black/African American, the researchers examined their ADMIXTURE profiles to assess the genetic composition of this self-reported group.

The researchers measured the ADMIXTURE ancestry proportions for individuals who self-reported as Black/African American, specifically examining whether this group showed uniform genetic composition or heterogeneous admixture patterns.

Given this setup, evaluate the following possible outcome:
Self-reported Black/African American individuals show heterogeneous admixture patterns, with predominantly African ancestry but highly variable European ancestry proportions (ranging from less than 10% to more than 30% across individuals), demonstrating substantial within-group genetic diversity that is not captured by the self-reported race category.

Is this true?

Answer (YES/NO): YES